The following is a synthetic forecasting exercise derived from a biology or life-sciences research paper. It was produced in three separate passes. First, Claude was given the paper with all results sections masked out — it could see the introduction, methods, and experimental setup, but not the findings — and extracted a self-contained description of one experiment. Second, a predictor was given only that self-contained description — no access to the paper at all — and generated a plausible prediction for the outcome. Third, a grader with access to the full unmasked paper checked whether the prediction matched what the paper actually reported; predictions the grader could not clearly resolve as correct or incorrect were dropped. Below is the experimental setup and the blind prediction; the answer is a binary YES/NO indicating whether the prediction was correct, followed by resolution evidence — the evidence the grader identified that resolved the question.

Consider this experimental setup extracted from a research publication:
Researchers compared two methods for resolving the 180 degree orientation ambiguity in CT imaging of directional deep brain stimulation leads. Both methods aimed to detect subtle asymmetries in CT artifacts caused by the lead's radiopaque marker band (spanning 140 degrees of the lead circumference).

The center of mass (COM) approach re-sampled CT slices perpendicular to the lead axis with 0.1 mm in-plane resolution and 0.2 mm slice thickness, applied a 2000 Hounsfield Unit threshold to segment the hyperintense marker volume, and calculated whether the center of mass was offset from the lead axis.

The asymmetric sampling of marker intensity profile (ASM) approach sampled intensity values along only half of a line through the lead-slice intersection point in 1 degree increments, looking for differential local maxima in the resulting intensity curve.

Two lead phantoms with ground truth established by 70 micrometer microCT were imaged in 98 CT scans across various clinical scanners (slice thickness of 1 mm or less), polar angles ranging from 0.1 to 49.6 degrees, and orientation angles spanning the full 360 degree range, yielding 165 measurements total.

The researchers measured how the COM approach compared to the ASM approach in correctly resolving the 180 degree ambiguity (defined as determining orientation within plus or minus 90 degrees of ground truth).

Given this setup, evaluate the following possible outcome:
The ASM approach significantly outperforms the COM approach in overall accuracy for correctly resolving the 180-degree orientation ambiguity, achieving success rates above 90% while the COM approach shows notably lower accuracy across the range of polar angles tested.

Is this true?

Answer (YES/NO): NO